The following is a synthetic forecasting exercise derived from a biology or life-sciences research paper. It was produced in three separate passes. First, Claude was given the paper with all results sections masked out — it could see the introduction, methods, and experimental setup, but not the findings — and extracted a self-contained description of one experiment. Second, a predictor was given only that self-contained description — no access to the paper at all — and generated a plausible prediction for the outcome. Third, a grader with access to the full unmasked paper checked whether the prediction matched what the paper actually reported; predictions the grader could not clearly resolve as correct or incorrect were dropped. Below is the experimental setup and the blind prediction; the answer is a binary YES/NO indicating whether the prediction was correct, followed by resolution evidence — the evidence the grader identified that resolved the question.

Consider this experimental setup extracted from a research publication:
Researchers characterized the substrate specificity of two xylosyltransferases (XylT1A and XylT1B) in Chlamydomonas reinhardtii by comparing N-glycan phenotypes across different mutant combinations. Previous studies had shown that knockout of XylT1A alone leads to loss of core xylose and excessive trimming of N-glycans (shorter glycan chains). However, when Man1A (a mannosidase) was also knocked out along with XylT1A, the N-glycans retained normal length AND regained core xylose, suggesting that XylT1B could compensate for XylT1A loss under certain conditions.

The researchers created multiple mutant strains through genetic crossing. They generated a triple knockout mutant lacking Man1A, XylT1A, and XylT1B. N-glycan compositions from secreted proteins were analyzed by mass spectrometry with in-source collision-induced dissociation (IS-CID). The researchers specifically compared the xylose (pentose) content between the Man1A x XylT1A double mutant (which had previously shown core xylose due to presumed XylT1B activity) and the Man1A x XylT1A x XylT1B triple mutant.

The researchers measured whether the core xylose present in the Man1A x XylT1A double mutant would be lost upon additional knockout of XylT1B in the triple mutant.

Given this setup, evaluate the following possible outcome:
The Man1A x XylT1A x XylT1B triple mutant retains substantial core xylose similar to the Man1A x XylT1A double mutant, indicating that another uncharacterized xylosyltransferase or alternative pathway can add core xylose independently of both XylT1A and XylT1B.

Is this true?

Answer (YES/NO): NO